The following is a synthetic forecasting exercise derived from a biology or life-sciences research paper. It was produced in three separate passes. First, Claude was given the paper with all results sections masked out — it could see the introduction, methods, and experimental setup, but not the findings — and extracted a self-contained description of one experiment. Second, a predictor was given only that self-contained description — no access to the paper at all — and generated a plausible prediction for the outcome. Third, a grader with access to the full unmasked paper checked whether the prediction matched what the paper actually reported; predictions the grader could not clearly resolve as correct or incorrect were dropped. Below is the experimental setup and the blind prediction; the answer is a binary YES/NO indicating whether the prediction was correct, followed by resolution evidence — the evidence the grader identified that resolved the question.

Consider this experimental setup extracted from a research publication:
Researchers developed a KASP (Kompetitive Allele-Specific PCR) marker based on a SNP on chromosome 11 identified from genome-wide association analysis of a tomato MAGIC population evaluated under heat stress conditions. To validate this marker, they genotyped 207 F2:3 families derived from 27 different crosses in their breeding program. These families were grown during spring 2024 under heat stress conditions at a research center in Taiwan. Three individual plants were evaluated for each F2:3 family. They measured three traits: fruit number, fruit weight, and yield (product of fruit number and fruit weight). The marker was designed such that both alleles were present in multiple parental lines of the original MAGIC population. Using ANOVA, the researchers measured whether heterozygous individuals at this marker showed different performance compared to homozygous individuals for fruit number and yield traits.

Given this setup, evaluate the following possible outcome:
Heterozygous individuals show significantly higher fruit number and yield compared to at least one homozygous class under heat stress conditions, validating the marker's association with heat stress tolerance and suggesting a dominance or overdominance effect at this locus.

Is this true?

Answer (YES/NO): NO